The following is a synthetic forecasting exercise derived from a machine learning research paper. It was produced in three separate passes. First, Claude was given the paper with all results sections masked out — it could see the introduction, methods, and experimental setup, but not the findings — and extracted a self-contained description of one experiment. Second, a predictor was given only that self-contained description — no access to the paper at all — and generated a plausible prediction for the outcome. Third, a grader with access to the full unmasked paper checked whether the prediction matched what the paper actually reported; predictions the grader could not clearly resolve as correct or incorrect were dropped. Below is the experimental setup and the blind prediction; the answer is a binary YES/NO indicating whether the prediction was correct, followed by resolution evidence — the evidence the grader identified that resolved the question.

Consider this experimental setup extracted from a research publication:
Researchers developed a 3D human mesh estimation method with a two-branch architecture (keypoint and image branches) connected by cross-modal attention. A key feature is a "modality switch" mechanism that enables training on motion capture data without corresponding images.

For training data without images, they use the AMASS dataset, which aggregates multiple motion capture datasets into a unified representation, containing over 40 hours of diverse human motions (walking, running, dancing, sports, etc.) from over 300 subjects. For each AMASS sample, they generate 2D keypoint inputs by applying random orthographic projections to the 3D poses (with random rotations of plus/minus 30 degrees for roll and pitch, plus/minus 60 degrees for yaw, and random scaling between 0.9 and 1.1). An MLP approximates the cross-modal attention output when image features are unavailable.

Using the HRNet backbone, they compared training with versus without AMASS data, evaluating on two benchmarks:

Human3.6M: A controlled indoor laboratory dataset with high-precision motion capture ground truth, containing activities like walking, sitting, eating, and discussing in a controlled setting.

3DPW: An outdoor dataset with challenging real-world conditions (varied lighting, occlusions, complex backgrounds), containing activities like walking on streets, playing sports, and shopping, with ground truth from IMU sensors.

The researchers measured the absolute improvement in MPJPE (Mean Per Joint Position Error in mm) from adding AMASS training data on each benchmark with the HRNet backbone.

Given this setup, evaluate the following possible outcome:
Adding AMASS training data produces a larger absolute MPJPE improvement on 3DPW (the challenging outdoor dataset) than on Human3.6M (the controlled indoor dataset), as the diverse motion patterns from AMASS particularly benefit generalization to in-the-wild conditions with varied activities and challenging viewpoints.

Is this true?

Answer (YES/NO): YES